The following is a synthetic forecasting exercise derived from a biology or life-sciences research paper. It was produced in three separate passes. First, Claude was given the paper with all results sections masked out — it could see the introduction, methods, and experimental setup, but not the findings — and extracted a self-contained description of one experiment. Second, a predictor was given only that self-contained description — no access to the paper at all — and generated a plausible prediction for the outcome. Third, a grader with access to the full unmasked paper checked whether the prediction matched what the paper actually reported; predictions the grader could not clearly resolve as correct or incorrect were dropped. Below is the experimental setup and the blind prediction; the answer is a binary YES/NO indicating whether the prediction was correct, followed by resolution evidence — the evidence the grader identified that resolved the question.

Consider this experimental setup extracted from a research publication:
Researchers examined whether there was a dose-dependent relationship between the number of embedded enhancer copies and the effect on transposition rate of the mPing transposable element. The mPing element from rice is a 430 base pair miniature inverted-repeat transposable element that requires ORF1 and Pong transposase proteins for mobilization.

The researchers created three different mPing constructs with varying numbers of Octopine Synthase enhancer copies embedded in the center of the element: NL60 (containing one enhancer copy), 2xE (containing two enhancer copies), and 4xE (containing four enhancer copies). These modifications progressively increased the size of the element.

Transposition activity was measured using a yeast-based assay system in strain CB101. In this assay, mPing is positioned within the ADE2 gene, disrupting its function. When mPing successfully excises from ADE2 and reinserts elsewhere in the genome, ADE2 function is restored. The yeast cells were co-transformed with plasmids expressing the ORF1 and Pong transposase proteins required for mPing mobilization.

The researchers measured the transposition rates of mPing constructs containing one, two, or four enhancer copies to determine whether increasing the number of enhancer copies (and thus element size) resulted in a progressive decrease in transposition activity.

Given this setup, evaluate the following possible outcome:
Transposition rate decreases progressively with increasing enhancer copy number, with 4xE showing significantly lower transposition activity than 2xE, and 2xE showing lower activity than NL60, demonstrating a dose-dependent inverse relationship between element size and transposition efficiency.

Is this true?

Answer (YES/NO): NO